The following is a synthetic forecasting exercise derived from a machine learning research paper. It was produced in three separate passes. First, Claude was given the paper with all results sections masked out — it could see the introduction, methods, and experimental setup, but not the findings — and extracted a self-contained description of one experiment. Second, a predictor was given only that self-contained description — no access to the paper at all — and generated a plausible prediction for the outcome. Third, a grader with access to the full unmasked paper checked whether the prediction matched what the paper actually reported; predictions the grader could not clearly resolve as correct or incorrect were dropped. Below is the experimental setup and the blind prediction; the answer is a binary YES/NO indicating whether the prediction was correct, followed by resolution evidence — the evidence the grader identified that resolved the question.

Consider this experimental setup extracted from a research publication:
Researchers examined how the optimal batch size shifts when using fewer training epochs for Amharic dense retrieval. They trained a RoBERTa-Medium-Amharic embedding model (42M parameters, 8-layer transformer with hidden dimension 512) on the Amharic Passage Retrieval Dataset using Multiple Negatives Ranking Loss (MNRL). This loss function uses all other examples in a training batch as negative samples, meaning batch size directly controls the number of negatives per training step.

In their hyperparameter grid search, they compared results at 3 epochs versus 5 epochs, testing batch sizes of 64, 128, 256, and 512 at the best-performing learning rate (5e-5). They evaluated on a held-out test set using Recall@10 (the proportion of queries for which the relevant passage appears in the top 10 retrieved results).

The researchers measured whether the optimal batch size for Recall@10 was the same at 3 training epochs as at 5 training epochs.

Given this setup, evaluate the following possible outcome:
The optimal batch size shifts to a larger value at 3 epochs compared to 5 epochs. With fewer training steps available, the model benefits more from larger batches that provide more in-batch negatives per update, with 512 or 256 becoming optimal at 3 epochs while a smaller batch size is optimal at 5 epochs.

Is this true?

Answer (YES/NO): NO